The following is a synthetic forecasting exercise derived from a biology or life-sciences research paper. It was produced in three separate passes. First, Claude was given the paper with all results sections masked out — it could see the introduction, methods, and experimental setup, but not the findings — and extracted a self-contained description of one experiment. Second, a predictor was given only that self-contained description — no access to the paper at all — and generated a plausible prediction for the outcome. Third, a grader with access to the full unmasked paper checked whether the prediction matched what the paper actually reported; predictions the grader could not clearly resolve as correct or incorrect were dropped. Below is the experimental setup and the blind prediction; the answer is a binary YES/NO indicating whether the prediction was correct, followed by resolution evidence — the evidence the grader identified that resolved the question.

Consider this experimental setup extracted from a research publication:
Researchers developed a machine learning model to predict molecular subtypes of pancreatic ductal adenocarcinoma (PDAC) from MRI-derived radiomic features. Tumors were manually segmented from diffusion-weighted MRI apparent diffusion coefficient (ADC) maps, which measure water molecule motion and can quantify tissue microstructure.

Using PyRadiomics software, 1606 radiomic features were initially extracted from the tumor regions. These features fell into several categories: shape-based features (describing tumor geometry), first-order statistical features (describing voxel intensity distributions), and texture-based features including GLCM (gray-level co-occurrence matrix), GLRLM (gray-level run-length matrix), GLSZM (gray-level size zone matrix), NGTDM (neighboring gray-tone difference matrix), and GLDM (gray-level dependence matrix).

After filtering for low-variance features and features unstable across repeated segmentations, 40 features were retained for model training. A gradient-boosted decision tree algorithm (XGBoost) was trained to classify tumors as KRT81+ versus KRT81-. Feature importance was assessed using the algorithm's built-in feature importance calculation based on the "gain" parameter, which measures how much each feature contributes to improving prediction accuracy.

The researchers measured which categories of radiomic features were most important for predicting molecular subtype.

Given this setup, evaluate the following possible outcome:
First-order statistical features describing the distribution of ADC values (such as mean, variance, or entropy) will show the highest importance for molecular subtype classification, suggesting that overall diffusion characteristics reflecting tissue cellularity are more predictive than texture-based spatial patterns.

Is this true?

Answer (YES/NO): YES